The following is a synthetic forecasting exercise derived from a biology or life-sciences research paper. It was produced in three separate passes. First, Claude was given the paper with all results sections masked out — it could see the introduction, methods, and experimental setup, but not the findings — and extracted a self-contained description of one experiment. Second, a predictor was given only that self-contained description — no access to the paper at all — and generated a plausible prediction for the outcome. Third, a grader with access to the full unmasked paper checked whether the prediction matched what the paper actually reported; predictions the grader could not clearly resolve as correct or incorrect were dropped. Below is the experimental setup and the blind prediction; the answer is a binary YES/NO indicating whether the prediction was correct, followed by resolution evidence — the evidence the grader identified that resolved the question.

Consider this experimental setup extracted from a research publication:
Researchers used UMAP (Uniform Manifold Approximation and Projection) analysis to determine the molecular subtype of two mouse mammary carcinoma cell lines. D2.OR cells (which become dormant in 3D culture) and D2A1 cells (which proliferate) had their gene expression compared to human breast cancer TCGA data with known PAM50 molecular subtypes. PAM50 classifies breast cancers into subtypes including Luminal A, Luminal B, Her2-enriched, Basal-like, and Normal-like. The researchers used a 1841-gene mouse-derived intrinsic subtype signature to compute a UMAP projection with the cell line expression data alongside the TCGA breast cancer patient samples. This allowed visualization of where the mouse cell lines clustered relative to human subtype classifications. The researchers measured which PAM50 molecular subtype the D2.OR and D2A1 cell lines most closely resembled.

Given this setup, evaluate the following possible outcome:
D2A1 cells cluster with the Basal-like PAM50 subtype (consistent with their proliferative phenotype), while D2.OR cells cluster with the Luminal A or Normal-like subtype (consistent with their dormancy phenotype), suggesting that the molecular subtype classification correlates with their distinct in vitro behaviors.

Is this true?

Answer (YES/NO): NO